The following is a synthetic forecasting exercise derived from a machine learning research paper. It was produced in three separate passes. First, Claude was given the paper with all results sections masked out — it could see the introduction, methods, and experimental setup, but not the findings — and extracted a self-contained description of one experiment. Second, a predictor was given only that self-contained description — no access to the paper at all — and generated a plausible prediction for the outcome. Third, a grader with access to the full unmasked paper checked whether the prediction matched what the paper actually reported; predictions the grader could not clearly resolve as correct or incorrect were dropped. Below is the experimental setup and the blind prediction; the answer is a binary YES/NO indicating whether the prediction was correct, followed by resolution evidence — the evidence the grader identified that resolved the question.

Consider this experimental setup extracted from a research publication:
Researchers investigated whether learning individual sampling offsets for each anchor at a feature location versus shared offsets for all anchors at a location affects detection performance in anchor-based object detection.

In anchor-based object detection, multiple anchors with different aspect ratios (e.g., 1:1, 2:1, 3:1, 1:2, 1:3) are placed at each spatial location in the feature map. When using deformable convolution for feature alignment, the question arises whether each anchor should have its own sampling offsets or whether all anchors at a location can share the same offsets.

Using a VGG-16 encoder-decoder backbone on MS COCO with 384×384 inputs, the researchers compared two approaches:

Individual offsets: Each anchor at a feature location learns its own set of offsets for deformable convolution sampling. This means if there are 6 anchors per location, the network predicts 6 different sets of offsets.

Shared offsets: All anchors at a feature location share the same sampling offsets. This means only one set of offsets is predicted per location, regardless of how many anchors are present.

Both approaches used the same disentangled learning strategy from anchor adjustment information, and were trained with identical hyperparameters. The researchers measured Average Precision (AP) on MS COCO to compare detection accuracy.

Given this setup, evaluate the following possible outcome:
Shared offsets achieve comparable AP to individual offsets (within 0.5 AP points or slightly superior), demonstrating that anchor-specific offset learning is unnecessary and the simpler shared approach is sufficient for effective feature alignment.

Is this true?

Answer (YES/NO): YES